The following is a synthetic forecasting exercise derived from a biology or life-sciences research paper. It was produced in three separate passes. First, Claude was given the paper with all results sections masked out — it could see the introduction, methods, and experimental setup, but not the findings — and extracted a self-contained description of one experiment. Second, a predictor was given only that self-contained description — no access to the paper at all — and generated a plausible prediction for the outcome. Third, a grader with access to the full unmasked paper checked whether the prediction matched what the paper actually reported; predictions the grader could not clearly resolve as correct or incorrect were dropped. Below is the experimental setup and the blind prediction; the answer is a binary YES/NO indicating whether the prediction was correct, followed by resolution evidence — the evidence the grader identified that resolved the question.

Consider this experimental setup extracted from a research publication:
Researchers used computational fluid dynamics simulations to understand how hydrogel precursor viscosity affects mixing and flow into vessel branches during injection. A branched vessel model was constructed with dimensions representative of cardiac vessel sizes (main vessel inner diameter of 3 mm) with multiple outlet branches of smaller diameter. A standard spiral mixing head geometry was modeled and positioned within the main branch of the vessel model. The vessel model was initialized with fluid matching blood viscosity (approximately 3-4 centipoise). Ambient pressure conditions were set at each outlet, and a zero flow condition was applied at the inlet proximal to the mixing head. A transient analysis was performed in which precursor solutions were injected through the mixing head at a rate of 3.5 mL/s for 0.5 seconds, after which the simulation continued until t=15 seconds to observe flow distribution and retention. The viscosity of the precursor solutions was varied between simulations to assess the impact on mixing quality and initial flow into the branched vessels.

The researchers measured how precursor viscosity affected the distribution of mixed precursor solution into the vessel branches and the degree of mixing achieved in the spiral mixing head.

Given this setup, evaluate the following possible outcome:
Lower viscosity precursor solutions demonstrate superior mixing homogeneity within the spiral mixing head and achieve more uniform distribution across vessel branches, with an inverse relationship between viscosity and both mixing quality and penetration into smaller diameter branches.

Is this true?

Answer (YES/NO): NO